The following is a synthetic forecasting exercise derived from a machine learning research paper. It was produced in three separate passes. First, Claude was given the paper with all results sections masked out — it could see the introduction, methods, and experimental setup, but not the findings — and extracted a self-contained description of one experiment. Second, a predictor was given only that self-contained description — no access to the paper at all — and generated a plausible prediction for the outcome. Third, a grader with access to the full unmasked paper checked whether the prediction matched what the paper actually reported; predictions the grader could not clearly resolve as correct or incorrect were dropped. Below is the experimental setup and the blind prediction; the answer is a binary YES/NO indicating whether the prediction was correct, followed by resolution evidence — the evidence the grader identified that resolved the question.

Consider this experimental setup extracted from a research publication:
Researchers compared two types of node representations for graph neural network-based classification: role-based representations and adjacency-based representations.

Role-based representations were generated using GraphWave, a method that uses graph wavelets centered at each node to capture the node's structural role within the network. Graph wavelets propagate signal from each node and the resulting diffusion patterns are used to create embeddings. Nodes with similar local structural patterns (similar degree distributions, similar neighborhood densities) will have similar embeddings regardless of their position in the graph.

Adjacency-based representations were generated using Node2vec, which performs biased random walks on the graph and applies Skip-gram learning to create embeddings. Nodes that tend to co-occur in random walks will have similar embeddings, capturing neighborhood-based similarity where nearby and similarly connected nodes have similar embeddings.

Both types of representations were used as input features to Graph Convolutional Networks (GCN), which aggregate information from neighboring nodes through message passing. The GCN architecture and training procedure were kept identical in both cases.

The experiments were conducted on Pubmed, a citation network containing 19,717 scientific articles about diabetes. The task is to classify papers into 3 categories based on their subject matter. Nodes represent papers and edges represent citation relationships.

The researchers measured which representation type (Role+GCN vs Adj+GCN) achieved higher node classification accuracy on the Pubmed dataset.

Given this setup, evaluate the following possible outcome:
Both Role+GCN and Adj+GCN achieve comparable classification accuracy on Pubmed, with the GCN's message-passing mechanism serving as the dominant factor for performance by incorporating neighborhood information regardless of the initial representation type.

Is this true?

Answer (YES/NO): NO